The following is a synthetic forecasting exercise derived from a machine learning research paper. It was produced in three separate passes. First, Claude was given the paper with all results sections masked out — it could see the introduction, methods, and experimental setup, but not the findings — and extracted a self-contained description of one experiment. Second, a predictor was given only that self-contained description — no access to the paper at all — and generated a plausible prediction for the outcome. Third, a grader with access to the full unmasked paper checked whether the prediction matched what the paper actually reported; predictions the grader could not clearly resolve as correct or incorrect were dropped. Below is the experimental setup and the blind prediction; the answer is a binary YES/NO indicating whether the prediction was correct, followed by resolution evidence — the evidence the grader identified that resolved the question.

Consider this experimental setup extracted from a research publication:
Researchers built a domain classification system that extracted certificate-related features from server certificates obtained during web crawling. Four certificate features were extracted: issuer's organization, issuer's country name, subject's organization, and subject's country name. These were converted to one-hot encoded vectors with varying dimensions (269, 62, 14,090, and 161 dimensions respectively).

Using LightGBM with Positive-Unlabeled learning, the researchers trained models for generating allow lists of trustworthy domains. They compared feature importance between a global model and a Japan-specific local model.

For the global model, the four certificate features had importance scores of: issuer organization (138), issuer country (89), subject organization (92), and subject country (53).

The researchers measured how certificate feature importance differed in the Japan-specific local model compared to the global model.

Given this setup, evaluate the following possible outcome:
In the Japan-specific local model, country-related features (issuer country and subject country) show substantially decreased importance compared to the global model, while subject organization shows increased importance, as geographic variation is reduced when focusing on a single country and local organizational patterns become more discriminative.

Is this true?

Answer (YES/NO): NO